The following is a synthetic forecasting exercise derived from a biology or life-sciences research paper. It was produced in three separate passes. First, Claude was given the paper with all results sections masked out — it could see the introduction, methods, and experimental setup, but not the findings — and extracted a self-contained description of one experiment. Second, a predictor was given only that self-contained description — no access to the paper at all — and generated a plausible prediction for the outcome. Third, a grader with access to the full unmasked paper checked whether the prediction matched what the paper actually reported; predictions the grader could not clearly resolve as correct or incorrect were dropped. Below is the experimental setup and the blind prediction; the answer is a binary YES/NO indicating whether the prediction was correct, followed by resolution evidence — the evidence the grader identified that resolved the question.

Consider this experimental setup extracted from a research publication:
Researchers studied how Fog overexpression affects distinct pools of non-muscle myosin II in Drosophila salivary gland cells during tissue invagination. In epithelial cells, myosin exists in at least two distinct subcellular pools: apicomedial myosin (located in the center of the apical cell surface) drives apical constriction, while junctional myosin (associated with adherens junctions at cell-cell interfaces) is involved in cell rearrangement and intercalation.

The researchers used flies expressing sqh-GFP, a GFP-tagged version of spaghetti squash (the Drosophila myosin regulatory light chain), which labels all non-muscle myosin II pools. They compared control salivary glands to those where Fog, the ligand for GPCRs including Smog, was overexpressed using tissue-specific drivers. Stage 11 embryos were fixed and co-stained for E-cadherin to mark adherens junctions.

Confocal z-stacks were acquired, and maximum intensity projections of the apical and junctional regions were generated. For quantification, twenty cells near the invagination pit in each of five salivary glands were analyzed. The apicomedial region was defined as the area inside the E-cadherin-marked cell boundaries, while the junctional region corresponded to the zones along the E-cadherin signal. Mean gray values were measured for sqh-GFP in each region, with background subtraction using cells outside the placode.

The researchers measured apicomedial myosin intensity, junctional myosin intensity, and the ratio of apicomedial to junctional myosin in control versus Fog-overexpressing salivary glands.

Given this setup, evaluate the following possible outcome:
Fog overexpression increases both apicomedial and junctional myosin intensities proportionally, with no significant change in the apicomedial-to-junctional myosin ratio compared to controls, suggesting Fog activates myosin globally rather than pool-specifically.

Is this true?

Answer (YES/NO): NO